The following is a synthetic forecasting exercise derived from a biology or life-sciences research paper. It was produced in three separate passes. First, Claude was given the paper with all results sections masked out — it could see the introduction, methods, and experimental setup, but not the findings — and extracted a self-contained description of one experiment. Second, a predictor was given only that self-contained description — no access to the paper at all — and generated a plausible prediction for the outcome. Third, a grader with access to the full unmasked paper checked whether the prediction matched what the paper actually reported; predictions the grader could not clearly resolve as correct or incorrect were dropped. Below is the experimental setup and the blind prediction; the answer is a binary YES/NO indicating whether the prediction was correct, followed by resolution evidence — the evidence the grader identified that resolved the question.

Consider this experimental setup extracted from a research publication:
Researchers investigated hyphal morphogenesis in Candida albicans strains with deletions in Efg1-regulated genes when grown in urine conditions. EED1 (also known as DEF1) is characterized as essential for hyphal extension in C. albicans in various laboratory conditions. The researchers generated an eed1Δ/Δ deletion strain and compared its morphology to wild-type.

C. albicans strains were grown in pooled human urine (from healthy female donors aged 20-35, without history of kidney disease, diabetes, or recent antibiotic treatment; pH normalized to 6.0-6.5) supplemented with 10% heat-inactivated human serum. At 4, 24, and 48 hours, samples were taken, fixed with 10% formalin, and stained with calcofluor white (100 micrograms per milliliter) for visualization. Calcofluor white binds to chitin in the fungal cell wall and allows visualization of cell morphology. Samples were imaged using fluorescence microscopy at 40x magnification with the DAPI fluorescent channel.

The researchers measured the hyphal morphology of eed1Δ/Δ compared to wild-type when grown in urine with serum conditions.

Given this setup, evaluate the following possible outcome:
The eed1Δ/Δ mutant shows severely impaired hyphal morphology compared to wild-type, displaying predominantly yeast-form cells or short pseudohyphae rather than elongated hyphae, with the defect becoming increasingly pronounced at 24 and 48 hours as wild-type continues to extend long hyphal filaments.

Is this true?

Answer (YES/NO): YES